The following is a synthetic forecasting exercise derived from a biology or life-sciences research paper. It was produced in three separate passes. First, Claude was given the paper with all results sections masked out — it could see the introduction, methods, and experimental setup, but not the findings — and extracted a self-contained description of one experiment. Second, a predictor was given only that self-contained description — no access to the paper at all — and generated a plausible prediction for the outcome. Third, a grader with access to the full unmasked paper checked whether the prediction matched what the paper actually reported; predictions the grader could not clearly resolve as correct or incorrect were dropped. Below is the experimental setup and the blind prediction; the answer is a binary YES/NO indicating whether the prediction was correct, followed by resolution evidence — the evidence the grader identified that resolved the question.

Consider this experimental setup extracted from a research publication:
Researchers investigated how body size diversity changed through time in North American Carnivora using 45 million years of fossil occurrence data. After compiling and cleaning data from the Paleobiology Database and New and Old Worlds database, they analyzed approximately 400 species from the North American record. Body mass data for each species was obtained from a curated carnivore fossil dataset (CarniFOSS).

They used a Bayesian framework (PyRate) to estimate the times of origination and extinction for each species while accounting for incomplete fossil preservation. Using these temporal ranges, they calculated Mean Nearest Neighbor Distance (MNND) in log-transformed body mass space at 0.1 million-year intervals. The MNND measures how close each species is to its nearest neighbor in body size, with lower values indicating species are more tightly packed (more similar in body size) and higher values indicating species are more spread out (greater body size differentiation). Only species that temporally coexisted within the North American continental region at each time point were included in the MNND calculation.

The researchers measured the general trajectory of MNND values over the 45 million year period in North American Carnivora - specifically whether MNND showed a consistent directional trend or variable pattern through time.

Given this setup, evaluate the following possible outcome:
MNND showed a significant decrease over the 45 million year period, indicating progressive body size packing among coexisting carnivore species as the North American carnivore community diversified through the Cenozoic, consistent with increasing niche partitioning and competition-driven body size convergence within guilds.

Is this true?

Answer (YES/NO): NO